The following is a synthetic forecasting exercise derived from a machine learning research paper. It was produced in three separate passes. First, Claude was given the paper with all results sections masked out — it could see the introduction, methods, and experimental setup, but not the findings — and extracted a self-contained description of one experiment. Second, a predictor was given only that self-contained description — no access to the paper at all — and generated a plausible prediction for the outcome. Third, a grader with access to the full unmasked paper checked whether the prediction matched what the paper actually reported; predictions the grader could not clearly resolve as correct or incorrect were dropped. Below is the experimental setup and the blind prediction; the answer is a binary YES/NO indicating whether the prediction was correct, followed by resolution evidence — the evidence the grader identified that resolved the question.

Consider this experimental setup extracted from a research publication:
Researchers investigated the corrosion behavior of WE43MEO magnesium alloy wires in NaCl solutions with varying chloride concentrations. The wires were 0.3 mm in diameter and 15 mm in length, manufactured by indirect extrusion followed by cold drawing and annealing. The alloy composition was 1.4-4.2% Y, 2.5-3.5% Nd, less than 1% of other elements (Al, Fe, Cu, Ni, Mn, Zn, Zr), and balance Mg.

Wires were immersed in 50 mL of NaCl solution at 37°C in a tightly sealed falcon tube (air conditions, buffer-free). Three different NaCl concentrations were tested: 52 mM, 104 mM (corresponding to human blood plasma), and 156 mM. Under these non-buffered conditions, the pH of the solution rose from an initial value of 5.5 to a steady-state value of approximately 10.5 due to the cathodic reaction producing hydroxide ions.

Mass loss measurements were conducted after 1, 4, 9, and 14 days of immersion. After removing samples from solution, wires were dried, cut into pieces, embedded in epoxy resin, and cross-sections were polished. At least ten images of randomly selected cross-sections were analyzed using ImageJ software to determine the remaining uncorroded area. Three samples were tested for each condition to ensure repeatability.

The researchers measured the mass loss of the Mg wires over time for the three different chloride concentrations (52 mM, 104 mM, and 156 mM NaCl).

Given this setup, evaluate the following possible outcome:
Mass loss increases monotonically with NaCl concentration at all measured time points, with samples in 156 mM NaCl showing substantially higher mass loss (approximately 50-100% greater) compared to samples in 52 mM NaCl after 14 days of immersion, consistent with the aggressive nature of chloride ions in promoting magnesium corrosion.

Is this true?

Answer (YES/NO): NO